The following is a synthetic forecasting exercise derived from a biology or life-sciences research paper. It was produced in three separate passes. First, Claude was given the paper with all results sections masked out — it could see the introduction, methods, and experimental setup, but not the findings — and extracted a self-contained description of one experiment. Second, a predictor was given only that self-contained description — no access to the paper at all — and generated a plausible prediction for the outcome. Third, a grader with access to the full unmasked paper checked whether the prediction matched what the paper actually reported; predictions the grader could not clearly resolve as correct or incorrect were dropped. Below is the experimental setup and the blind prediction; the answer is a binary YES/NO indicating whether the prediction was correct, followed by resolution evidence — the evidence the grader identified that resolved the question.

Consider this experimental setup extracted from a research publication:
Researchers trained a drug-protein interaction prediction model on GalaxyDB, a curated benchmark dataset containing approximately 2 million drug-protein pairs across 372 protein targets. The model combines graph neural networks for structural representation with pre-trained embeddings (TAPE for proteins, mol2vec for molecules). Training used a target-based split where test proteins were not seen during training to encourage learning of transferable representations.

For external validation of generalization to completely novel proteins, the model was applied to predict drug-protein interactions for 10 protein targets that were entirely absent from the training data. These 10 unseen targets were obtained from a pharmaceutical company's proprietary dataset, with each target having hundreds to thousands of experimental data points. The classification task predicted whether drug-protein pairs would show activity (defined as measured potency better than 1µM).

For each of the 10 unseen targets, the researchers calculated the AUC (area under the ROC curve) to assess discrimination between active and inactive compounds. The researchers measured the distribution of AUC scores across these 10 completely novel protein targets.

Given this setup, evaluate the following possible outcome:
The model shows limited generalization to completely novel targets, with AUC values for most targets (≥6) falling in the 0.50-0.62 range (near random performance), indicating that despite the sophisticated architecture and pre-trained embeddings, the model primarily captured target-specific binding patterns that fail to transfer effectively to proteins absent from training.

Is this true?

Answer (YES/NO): NO